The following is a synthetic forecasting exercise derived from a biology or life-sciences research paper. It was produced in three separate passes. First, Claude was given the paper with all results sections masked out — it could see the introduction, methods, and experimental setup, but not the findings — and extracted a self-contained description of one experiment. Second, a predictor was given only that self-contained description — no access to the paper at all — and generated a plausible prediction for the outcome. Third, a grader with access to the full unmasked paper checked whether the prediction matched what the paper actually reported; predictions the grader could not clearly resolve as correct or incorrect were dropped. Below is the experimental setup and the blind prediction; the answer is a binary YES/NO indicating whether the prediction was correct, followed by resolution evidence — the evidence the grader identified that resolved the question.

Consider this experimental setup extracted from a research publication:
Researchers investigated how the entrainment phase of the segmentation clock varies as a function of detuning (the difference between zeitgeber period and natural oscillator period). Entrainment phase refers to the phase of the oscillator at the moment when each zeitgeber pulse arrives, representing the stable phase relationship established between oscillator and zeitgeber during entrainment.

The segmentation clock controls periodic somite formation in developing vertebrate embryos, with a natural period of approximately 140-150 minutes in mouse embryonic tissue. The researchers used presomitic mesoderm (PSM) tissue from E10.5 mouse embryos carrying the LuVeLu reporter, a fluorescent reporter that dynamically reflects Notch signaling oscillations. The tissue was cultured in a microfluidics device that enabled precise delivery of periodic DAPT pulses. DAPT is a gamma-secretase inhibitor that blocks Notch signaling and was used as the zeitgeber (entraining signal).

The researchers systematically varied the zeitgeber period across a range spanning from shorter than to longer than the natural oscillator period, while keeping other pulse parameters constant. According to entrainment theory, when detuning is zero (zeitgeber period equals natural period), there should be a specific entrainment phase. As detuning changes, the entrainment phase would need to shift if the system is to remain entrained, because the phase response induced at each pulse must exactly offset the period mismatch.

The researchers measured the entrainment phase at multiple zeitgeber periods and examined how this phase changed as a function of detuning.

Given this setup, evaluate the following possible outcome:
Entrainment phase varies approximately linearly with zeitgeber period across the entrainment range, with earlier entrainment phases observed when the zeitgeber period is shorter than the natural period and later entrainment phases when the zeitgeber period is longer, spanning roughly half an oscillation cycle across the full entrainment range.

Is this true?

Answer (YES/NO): NO